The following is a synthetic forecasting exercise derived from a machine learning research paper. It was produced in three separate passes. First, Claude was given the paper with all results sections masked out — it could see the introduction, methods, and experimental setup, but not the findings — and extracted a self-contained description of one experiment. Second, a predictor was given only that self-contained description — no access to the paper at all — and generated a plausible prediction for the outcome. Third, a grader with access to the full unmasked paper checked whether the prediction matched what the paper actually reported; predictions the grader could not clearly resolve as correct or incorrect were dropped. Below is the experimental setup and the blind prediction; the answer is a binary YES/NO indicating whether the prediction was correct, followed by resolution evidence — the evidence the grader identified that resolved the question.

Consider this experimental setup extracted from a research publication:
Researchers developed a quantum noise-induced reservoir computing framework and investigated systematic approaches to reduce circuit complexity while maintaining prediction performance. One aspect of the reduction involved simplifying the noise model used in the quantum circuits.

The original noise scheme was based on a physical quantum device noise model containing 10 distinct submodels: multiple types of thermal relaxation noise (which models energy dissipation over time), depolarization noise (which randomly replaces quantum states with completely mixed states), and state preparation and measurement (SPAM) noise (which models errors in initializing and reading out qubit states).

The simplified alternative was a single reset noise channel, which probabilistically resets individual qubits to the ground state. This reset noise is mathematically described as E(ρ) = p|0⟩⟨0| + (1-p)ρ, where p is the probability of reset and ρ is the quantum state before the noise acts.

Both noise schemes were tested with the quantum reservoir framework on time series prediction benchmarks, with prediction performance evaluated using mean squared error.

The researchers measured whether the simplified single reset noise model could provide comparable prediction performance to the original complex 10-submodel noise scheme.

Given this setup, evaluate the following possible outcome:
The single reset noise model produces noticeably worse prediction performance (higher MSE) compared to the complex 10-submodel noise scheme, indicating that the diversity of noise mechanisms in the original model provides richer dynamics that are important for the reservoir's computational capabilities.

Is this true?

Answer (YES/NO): NO